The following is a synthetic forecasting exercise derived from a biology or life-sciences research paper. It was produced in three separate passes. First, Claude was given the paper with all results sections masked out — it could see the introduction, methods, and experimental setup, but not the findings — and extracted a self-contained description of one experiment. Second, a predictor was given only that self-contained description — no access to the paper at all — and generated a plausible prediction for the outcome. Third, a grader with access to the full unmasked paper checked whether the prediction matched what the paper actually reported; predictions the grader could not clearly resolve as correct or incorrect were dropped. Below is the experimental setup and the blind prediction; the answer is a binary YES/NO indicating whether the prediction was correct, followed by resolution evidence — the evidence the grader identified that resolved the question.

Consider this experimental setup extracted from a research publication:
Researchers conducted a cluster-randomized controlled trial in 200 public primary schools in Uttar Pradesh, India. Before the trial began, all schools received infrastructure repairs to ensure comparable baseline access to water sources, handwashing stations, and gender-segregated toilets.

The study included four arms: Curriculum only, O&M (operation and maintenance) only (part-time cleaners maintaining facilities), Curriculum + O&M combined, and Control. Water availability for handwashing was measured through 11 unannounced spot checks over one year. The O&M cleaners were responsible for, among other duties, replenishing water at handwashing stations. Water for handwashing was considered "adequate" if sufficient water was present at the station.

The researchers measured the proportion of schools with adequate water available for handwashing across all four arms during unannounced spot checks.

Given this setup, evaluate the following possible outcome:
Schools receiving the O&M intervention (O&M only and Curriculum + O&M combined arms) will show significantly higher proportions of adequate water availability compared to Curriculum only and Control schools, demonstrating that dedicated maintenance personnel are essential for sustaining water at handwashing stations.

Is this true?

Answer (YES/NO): NO